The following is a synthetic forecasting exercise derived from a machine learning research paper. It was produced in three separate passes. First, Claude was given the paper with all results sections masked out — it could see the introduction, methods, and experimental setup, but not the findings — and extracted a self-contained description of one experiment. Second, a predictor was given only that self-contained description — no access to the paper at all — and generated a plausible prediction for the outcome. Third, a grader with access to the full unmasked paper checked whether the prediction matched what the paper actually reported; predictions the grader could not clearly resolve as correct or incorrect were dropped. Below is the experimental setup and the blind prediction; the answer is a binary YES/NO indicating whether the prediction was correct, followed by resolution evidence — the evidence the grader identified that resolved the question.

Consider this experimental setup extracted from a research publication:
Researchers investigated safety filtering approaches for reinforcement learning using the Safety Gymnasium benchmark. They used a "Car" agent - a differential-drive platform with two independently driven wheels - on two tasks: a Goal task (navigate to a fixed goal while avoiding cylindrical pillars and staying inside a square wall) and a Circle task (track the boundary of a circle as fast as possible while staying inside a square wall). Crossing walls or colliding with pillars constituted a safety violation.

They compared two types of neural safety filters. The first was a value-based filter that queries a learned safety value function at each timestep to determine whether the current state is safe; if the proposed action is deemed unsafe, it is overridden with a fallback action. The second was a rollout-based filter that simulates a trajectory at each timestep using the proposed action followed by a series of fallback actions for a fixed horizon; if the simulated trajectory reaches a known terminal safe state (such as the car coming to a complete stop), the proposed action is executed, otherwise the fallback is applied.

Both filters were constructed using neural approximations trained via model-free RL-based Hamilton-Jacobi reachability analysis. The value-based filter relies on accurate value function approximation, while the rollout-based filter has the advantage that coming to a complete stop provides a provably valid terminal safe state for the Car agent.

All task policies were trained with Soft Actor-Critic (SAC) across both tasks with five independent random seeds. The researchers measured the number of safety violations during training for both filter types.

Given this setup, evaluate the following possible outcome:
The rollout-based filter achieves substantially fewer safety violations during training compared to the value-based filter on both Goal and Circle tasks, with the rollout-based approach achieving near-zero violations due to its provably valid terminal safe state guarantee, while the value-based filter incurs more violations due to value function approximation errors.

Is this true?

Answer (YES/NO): YES